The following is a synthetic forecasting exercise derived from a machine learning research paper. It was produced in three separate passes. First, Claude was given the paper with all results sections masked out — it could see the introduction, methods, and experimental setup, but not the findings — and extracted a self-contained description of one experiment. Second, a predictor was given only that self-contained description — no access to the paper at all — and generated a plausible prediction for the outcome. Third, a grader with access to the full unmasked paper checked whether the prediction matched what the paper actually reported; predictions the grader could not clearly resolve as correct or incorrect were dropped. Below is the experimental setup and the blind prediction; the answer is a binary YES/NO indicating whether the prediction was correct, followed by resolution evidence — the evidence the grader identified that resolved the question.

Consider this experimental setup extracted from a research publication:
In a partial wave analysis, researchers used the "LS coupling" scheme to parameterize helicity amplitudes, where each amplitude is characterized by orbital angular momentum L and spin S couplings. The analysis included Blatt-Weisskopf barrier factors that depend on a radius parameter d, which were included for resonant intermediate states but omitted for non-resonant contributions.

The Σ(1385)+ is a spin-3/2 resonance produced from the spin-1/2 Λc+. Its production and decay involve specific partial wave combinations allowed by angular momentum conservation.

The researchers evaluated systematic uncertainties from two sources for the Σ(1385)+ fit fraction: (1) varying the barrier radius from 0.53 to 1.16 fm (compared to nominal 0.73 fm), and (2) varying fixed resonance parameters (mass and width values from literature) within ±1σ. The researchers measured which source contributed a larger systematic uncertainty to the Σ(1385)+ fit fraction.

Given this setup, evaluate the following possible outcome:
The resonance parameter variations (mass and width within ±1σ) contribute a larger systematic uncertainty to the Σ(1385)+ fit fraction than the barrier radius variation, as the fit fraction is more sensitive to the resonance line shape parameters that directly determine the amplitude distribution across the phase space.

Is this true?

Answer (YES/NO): YES